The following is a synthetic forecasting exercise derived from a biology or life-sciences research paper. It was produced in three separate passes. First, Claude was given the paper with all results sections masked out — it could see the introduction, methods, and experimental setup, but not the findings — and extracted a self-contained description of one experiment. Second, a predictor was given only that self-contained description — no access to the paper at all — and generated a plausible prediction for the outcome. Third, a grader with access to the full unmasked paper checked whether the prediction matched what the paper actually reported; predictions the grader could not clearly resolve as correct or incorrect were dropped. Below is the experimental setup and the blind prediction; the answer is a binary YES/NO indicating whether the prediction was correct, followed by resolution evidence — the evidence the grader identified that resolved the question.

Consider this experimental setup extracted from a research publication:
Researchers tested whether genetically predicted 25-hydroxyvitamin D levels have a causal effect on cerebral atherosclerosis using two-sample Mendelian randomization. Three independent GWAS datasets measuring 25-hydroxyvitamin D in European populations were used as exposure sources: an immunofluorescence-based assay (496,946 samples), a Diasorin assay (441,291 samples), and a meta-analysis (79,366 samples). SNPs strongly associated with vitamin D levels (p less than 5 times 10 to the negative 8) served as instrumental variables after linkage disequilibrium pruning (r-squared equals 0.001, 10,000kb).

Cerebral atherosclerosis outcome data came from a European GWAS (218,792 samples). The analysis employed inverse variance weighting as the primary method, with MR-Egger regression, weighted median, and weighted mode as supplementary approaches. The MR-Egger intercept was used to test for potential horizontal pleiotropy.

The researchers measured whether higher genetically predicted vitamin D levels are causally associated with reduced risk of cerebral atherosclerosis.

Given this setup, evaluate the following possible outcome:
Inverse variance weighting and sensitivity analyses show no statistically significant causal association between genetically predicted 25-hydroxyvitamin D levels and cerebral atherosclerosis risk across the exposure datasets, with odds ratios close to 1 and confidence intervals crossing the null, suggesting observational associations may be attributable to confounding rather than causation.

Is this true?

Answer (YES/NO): YES